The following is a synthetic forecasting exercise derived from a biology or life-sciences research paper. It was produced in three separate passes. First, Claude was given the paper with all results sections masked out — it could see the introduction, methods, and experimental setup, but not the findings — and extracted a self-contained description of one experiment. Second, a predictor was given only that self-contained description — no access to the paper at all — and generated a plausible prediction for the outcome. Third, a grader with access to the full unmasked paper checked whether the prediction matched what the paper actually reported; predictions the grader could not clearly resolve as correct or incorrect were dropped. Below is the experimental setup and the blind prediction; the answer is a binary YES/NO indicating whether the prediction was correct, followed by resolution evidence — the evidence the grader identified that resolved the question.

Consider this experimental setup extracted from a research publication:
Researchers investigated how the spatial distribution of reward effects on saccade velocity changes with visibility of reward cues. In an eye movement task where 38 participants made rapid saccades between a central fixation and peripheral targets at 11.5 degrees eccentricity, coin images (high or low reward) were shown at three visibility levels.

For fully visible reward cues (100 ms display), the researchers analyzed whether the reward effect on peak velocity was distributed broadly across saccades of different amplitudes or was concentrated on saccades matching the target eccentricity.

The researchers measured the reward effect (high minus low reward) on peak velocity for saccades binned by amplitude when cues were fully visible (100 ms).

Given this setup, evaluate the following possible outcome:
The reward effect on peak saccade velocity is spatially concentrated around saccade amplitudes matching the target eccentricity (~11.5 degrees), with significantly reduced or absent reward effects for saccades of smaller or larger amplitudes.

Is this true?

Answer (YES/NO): NO